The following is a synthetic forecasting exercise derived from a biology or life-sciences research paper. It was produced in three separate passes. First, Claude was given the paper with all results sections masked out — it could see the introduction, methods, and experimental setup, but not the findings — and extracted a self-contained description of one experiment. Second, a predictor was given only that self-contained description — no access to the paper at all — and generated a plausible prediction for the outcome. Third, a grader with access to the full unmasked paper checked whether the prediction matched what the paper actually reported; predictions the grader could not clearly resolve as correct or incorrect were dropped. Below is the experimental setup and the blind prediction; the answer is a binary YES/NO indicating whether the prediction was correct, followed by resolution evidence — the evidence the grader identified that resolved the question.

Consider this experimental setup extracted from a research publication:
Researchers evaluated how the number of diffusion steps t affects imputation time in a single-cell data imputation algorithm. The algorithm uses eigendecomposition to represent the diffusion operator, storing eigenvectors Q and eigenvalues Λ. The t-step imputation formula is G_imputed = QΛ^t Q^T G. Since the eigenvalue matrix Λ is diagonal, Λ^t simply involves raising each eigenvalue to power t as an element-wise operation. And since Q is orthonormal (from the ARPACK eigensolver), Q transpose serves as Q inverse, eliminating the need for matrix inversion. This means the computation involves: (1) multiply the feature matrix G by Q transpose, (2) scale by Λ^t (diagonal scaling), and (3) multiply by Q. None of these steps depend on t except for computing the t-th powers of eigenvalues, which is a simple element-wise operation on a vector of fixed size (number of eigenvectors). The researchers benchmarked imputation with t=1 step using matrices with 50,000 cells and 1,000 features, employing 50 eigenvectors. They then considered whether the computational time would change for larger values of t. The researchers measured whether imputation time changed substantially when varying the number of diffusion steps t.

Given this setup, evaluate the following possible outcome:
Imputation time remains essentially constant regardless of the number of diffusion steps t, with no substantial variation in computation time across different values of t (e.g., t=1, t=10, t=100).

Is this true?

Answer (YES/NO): YES